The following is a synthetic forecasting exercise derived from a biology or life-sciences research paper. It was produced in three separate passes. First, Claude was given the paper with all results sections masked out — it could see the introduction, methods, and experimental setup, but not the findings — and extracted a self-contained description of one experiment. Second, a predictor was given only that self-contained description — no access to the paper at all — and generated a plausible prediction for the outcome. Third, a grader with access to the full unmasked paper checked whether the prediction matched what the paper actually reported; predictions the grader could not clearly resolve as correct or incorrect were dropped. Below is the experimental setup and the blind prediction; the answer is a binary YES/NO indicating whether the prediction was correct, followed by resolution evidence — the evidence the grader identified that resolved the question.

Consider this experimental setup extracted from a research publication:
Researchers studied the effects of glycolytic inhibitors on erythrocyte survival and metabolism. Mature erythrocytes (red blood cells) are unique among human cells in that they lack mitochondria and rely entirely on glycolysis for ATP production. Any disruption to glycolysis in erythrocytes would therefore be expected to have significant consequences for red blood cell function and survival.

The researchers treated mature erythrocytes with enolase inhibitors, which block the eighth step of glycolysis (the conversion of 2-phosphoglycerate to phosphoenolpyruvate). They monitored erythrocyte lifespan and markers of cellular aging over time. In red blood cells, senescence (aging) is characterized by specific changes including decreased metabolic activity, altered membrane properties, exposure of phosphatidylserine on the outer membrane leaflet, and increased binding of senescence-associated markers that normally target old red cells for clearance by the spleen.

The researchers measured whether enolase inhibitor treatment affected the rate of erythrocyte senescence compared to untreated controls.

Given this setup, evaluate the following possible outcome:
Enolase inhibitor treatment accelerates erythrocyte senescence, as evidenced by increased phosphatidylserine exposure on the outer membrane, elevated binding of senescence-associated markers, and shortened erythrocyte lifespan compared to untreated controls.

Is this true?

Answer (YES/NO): YES